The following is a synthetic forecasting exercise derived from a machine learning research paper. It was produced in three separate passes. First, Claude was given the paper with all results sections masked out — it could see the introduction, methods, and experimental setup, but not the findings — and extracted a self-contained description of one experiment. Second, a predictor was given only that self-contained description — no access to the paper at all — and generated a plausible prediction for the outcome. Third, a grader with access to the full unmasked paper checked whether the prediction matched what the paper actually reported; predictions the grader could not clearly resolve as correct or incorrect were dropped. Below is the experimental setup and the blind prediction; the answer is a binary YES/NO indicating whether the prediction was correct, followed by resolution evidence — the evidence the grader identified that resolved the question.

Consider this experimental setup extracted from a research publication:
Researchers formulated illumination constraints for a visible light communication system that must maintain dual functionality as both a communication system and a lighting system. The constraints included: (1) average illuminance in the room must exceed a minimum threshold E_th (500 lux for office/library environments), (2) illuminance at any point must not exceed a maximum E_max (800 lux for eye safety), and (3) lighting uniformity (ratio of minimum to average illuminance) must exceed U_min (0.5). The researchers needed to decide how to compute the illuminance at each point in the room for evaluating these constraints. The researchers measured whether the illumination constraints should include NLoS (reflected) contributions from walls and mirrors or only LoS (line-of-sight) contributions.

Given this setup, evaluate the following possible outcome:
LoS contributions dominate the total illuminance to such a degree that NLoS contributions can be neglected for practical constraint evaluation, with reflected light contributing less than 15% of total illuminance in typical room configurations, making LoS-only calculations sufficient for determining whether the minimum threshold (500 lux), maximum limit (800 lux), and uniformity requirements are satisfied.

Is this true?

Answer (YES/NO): NO